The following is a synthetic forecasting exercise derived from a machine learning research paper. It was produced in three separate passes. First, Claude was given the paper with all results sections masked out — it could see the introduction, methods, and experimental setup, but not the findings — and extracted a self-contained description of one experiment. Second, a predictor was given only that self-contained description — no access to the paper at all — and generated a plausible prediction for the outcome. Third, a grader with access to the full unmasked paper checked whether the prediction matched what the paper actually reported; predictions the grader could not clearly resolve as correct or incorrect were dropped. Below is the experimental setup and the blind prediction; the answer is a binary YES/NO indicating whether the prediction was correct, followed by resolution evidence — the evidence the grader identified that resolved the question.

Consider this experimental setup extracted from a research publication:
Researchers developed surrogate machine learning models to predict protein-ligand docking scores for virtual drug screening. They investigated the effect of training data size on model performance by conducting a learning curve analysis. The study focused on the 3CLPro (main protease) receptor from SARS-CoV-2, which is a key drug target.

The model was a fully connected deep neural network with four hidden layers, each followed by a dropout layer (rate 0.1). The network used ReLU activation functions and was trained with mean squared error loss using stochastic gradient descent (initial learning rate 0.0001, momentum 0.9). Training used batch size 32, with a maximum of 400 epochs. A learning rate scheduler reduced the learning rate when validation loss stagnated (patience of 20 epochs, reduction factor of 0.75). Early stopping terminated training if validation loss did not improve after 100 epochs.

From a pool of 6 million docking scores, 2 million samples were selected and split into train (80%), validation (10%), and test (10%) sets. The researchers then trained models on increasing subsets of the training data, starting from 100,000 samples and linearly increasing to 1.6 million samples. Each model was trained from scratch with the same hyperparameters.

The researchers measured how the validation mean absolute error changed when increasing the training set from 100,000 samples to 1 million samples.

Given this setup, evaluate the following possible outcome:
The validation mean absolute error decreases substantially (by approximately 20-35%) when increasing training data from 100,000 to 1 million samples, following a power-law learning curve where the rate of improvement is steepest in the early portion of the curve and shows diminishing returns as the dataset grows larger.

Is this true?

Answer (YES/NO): NO